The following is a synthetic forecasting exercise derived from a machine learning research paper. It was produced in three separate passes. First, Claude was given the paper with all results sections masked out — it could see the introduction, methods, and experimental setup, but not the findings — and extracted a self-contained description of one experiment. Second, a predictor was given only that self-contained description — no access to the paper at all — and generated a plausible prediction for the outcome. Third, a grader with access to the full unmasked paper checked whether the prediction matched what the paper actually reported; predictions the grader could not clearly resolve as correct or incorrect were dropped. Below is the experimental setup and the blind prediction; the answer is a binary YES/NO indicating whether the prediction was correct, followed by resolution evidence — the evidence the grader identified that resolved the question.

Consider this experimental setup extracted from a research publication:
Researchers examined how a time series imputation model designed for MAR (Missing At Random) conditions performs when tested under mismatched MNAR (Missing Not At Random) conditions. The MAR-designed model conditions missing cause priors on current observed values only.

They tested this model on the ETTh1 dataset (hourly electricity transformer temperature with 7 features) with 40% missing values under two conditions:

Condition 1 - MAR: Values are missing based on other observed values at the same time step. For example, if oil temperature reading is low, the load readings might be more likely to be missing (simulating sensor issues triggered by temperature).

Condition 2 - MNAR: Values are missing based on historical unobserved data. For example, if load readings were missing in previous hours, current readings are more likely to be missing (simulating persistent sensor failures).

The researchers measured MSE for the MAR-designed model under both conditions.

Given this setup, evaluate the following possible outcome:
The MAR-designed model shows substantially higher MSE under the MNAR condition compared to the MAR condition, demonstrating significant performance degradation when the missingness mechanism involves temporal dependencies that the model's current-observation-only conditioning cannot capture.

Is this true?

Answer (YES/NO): YES